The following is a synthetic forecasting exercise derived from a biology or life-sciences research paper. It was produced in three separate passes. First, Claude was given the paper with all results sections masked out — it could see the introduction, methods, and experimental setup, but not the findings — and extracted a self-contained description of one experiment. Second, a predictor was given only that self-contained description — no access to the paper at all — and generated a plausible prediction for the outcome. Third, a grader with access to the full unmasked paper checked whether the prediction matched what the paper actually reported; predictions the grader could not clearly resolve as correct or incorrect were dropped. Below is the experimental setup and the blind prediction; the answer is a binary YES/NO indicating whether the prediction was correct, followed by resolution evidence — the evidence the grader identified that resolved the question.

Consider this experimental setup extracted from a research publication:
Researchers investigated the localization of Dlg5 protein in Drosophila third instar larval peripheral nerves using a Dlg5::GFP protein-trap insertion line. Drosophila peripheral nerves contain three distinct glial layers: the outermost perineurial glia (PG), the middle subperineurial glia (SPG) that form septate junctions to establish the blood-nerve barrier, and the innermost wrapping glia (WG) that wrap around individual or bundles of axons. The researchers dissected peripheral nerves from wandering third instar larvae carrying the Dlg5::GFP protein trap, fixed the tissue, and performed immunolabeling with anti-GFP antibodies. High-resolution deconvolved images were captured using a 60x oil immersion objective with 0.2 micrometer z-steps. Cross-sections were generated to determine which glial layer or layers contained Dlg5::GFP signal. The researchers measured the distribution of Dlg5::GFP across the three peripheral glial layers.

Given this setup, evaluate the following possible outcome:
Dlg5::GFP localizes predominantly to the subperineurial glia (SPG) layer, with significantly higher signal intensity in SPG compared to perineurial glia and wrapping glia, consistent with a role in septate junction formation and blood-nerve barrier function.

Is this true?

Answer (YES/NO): NO